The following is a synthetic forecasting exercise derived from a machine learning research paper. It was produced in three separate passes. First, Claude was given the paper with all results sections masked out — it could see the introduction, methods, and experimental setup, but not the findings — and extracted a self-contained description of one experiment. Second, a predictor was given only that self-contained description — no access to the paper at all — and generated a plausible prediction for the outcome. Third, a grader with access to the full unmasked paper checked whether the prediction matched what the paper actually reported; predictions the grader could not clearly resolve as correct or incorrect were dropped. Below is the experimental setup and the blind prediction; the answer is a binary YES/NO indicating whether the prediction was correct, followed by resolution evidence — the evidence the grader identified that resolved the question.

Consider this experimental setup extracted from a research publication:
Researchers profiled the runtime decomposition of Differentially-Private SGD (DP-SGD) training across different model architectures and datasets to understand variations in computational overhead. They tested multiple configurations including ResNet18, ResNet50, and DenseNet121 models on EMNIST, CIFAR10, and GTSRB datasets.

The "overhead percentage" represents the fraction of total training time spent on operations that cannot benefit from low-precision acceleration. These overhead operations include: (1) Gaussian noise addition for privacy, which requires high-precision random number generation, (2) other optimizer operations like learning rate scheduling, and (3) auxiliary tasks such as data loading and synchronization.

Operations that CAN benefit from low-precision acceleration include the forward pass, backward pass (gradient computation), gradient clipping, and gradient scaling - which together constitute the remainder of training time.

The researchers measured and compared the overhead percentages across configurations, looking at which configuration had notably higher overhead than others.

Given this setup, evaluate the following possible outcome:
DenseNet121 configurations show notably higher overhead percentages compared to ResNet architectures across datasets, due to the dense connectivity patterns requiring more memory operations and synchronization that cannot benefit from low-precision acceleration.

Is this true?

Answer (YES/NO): NO